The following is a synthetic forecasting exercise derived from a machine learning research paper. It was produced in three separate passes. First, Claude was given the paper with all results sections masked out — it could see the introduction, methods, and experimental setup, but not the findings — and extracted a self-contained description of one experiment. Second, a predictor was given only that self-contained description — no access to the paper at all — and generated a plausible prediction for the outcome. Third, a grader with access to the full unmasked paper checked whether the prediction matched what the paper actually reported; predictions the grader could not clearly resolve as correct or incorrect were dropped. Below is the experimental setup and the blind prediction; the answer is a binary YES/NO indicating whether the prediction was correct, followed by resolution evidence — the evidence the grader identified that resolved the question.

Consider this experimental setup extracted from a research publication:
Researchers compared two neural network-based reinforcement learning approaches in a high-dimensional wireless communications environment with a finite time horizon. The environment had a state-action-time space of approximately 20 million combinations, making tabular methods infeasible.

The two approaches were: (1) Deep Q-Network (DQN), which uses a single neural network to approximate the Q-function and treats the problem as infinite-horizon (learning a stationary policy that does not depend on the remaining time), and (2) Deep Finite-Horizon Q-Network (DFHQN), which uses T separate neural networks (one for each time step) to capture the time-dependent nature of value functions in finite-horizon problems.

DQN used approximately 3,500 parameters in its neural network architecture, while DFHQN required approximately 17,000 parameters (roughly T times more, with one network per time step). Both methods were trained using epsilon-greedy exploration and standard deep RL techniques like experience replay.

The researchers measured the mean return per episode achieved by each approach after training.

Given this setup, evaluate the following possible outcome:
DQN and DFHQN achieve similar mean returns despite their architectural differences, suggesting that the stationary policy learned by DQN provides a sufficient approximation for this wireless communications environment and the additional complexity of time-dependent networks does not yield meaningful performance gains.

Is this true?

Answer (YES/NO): NO